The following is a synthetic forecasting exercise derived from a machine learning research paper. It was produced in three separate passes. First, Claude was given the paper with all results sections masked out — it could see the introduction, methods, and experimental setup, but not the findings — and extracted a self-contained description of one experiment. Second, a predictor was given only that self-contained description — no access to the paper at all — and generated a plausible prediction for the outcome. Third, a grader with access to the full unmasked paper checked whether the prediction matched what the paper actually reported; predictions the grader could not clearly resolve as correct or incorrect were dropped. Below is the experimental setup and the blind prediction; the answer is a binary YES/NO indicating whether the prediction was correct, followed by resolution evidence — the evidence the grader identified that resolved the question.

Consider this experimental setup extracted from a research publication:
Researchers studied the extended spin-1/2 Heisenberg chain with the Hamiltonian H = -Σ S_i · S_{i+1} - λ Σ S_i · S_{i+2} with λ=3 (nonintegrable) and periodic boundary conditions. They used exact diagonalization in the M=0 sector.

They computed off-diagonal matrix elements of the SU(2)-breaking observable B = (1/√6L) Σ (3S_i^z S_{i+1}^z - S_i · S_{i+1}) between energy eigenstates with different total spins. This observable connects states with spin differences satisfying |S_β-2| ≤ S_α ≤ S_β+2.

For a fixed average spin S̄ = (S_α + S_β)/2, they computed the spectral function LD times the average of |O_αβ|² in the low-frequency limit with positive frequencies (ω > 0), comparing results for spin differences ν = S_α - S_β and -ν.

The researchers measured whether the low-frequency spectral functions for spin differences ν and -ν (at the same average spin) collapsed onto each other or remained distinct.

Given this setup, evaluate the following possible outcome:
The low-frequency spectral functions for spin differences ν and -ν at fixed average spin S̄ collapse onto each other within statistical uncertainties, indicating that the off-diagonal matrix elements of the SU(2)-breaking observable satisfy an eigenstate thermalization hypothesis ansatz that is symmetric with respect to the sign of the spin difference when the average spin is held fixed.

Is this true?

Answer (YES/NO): YES